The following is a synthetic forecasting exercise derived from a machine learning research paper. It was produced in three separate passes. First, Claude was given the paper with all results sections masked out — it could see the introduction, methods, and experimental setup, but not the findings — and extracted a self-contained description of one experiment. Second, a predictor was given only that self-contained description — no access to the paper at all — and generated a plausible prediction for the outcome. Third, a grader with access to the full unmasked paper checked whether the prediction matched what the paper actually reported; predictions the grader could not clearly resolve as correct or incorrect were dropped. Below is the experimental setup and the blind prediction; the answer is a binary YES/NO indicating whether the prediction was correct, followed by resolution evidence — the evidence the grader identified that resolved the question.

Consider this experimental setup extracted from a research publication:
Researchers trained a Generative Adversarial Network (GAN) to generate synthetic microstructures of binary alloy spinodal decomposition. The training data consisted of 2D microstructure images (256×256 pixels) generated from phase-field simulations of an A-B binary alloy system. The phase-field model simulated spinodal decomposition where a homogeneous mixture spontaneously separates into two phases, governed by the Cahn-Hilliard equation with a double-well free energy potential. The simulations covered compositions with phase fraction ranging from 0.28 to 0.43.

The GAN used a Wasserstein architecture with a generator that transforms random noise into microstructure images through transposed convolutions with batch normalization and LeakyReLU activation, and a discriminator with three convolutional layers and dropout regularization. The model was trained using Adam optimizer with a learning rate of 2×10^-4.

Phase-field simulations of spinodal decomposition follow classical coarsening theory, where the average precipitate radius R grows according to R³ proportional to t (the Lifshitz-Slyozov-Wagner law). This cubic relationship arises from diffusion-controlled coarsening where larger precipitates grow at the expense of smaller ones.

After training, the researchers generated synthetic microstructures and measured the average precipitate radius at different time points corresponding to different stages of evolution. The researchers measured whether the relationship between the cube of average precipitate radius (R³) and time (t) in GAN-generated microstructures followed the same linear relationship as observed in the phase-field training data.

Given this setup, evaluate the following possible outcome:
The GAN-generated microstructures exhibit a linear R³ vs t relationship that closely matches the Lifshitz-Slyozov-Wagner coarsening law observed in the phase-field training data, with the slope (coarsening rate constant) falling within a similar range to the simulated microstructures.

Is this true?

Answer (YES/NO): YES